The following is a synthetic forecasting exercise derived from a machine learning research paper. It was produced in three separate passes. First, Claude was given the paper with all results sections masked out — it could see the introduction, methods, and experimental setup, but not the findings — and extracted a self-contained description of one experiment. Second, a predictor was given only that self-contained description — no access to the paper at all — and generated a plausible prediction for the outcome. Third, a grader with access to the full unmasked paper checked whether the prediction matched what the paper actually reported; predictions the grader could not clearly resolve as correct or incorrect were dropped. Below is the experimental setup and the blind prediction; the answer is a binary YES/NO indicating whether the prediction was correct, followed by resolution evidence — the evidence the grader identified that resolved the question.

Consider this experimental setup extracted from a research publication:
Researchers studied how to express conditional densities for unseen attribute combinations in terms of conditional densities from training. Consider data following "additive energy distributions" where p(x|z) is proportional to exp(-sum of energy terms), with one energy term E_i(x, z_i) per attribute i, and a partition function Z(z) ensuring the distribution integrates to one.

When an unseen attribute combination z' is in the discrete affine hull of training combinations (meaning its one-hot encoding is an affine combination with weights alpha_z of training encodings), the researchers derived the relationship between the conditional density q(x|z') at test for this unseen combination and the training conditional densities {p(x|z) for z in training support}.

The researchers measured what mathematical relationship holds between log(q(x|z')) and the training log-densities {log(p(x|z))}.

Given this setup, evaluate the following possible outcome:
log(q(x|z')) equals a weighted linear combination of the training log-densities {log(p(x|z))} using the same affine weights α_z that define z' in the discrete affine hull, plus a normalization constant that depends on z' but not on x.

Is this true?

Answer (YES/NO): YES